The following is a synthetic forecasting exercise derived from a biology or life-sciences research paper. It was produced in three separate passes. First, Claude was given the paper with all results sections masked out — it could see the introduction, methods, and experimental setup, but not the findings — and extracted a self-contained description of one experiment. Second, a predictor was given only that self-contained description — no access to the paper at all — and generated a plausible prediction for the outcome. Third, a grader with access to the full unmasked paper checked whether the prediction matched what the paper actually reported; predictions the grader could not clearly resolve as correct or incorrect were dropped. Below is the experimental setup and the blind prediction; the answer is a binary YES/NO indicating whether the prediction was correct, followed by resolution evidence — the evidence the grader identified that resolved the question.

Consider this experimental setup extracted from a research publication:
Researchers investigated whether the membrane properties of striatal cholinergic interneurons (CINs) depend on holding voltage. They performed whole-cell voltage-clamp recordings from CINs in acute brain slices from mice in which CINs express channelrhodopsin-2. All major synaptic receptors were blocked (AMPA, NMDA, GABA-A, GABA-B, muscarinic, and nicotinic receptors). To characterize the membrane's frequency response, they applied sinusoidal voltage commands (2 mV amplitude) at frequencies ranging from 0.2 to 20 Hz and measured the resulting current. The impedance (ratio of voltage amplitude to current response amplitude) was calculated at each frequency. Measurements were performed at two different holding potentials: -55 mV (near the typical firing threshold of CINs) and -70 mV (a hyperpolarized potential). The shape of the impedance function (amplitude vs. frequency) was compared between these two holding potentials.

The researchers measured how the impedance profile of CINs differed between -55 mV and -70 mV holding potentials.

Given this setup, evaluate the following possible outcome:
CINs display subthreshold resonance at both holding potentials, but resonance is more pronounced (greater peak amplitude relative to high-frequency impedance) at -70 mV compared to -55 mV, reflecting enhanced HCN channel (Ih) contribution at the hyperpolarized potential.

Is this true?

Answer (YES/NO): NO